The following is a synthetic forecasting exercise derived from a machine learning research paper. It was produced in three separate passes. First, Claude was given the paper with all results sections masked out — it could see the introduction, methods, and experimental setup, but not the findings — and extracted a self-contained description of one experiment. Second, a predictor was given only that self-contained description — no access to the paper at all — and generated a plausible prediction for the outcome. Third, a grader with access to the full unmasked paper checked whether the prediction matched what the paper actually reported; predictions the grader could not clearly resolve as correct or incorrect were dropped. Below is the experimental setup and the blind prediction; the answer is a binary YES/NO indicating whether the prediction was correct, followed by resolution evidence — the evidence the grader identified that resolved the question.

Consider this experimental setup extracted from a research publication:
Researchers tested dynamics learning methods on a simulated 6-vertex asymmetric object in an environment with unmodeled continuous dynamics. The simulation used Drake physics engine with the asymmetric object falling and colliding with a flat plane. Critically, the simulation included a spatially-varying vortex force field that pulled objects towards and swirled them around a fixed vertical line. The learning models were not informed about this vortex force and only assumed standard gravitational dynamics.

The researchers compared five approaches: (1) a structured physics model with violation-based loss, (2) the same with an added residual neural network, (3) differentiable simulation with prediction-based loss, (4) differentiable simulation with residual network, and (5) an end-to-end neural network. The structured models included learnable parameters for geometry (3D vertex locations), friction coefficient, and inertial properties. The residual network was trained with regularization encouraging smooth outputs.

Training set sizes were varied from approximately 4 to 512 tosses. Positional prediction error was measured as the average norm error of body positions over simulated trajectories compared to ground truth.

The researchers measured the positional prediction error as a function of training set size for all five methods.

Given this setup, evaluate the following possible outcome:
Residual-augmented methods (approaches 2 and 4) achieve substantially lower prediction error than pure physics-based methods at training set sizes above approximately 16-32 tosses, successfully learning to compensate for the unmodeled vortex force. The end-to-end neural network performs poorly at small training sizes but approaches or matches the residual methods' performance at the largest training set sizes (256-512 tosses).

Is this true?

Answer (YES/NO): NO